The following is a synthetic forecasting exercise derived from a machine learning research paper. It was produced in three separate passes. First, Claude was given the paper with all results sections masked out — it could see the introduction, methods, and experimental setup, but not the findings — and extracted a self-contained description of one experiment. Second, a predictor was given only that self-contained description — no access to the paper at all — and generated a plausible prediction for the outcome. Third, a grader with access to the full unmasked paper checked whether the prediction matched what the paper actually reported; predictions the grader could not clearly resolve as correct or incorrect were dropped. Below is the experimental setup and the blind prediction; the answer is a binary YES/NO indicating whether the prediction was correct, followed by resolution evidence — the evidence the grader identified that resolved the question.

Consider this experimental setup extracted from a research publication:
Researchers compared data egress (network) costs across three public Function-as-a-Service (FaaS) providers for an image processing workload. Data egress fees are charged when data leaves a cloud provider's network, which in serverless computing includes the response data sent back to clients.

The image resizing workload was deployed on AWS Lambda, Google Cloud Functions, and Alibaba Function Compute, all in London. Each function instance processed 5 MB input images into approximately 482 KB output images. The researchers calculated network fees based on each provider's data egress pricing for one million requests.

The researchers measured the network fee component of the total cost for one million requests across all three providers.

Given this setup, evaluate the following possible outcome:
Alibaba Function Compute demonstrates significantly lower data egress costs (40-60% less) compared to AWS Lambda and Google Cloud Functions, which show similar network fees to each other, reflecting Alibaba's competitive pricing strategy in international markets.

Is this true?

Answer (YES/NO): NO